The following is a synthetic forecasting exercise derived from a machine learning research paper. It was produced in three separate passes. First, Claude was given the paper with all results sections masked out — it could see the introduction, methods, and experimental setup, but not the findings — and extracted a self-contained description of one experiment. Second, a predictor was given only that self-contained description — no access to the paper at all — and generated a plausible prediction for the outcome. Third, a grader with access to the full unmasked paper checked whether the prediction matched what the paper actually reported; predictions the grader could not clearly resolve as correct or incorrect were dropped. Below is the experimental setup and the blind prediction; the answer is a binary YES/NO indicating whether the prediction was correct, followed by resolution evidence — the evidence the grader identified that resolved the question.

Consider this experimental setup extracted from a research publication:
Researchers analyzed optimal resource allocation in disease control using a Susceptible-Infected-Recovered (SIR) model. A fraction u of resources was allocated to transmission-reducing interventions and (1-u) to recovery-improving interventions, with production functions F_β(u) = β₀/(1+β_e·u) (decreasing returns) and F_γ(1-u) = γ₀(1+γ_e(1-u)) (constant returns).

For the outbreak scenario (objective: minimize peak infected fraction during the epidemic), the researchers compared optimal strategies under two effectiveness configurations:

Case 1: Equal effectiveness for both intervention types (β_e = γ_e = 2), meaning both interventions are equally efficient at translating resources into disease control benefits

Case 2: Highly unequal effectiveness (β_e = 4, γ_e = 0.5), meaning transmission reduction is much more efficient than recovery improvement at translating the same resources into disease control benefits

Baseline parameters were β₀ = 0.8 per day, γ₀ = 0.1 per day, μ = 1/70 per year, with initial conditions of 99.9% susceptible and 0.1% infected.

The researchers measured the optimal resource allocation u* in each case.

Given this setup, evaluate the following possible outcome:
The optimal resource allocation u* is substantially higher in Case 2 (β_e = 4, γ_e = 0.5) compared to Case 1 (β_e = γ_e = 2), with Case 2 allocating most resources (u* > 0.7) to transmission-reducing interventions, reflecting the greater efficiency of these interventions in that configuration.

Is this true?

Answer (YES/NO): YES